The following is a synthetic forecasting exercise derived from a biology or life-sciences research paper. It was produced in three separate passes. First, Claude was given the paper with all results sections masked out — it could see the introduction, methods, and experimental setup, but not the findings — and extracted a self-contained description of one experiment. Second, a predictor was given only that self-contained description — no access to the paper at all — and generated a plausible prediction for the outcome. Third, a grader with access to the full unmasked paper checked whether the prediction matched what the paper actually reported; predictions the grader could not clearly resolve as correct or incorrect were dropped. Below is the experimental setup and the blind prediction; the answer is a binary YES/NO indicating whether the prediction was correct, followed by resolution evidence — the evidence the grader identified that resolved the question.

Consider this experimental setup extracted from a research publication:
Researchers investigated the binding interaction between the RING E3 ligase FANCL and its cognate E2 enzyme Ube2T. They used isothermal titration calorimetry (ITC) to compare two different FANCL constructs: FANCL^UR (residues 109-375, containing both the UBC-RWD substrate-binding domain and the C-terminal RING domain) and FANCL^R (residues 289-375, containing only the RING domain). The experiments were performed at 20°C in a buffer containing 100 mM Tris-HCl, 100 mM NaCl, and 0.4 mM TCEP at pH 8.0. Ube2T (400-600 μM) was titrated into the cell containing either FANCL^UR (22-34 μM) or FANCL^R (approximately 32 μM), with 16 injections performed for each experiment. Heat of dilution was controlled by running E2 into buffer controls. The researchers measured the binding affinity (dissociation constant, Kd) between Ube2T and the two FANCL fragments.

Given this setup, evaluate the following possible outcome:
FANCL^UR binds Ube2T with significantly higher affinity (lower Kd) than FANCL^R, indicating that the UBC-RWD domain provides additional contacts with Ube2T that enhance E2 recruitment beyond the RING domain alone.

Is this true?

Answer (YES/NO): YES